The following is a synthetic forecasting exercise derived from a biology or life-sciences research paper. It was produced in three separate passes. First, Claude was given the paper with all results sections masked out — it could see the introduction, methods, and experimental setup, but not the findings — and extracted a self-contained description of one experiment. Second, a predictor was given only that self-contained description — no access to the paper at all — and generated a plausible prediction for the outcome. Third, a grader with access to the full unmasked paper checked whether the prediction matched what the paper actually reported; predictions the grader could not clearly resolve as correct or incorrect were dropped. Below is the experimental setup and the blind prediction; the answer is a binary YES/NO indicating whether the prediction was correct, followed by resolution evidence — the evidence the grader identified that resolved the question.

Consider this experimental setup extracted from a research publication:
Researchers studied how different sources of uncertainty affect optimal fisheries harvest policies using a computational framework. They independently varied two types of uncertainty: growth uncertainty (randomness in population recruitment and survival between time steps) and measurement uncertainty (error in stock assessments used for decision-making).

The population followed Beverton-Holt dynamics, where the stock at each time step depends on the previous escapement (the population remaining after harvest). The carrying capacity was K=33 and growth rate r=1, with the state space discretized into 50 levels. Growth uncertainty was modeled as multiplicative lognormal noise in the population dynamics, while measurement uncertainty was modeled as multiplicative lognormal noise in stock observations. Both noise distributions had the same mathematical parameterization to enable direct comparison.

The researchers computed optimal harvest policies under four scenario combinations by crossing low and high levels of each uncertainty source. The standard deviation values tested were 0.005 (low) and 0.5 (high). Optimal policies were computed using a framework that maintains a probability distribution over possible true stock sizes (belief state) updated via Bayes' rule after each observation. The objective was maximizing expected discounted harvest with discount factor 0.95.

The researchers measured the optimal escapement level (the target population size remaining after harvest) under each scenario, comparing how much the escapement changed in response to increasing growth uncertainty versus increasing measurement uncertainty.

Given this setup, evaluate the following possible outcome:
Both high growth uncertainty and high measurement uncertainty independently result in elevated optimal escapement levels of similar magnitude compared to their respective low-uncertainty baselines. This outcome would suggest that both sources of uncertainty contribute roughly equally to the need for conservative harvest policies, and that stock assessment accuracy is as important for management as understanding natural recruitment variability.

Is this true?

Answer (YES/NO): NO